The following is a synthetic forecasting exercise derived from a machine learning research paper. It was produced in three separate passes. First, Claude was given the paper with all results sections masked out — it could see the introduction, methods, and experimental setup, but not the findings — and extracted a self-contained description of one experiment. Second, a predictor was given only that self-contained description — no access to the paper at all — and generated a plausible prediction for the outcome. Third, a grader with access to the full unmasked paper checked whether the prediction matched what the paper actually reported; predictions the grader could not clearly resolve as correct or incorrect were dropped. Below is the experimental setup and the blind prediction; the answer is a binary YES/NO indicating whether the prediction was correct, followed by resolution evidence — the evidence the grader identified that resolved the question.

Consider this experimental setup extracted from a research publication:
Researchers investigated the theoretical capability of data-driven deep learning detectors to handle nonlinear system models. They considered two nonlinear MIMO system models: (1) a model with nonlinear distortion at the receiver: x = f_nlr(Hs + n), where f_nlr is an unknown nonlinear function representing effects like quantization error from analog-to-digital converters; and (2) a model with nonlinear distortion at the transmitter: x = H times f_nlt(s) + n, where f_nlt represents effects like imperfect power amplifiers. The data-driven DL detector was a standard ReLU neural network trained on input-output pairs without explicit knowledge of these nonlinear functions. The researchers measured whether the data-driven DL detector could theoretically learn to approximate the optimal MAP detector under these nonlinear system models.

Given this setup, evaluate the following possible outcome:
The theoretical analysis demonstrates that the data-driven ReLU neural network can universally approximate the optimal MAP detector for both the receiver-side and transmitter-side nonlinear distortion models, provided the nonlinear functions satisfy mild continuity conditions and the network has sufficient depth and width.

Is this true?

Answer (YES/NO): YES